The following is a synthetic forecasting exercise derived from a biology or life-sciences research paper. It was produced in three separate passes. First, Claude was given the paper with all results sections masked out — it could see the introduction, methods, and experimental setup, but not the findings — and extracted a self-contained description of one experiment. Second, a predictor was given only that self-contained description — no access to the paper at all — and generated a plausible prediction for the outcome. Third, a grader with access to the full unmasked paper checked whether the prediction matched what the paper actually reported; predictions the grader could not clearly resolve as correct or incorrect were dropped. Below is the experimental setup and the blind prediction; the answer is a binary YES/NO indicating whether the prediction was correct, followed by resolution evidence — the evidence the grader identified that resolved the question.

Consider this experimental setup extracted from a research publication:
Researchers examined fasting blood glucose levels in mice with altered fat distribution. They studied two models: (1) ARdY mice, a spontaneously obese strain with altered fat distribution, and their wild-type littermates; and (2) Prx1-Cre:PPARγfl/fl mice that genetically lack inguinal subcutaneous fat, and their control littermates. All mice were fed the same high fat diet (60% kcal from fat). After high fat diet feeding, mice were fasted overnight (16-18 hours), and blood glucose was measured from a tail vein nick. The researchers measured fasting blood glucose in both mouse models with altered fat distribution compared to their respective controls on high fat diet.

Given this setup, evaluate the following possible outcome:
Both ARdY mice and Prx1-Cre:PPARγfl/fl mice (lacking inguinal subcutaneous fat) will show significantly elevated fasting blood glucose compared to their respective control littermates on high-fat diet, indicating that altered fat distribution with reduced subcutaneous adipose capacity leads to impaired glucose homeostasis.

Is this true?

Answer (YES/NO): NO